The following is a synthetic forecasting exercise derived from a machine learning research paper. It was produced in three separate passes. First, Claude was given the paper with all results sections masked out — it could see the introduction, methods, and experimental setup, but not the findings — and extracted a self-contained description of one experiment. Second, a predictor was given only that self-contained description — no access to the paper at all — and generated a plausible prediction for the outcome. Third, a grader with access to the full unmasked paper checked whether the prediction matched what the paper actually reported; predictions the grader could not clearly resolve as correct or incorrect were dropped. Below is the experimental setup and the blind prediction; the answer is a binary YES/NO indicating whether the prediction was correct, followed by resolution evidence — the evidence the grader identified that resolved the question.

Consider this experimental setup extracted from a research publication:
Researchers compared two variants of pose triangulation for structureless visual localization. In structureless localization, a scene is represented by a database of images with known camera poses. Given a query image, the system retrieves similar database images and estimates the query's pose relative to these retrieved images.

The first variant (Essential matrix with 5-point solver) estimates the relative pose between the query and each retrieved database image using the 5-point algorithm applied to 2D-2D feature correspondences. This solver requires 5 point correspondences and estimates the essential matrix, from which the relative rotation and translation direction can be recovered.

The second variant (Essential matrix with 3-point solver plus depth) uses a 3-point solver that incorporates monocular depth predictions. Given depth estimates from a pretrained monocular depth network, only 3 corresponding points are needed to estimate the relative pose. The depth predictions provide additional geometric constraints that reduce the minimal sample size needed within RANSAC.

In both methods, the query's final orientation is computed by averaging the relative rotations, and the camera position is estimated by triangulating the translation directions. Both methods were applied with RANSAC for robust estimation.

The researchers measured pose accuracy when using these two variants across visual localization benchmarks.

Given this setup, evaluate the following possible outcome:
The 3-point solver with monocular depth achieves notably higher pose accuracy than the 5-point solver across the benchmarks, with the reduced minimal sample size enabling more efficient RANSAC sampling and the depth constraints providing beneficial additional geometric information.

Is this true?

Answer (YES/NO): YES